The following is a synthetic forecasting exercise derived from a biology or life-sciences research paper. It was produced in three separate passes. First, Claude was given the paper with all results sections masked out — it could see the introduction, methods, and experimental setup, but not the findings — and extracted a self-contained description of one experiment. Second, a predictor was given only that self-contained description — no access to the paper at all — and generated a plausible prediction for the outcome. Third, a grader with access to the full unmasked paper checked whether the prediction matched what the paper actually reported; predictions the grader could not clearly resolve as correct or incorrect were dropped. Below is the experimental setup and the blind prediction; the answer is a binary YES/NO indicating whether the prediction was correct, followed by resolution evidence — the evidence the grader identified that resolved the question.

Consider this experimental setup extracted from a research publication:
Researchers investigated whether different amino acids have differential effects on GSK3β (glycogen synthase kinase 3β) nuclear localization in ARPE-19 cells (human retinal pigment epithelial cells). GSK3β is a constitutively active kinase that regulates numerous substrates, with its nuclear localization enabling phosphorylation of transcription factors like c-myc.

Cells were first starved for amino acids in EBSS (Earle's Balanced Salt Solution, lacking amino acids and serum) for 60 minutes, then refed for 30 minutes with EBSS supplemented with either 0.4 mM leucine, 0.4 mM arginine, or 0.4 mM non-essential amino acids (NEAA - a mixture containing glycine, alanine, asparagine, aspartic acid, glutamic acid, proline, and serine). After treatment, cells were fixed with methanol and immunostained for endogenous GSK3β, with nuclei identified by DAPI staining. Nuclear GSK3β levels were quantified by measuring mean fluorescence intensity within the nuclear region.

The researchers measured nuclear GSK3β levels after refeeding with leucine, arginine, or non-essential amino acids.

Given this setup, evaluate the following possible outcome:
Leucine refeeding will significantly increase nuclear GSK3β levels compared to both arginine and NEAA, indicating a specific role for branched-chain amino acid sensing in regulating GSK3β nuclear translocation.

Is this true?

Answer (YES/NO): NO